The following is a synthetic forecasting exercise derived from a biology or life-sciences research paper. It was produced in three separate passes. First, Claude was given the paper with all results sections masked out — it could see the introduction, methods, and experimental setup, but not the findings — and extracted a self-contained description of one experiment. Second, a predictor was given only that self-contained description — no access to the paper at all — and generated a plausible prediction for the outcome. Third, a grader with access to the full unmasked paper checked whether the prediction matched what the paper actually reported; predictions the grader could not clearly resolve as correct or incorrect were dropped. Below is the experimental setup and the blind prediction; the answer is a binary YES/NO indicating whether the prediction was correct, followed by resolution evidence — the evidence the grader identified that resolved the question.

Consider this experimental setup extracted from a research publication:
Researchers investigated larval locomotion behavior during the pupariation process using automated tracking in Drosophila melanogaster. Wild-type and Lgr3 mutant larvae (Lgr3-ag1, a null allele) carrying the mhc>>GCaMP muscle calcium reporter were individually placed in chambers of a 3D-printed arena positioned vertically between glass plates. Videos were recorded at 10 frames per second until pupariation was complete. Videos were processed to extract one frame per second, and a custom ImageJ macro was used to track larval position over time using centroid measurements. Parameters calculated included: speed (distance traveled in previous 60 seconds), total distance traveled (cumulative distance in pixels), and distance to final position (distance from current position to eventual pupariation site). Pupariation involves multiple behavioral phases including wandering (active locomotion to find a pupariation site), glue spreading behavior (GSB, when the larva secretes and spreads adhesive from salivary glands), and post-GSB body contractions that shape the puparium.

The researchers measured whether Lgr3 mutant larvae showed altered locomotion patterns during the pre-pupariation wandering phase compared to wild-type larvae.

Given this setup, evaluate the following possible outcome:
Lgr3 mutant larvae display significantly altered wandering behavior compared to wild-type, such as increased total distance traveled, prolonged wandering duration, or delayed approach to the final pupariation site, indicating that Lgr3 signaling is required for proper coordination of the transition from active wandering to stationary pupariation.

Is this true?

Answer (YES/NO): NO